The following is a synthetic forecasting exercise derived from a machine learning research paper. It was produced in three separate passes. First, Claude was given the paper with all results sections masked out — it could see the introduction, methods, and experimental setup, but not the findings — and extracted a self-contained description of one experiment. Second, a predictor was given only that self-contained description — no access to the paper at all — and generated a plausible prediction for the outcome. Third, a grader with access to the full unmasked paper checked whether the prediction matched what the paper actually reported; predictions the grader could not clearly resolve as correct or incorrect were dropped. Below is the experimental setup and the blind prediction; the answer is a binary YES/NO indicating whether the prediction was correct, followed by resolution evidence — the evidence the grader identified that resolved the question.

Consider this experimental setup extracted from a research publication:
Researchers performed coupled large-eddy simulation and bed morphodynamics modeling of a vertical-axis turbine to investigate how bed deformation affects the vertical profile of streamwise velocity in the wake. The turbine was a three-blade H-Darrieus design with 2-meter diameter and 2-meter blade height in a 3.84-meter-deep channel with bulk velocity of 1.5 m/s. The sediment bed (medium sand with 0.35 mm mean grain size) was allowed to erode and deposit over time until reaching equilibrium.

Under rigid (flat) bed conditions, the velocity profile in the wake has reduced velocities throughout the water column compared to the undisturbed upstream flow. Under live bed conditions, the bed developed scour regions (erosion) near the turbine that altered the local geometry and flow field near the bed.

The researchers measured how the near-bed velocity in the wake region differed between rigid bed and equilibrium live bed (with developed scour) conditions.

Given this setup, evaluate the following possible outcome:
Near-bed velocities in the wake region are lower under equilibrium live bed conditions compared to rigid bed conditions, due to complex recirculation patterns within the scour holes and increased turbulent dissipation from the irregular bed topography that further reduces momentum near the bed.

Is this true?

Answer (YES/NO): NO